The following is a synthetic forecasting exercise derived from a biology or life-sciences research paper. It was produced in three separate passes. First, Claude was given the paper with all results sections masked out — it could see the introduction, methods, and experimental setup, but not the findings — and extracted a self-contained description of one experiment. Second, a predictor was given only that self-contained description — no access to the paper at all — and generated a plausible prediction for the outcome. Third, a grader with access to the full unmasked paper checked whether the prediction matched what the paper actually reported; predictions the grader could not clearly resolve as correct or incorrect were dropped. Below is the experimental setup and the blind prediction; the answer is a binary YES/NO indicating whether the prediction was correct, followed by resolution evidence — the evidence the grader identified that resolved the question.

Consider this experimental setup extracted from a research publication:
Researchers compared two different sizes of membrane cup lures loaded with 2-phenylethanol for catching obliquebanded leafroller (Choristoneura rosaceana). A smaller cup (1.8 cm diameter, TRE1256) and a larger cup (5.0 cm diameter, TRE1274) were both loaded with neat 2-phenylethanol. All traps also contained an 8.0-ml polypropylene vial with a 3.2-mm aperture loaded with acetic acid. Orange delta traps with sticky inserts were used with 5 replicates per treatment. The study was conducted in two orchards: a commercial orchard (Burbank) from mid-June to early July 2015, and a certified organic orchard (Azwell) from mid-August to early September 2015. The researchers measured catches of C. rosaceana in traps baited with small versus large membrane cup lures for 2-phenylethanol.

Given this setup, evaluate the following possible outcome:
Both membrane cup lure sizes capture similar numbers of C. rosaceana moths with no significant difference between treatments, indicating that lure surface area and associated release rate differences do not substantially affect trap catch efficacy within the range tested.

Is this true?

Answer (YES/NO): NO